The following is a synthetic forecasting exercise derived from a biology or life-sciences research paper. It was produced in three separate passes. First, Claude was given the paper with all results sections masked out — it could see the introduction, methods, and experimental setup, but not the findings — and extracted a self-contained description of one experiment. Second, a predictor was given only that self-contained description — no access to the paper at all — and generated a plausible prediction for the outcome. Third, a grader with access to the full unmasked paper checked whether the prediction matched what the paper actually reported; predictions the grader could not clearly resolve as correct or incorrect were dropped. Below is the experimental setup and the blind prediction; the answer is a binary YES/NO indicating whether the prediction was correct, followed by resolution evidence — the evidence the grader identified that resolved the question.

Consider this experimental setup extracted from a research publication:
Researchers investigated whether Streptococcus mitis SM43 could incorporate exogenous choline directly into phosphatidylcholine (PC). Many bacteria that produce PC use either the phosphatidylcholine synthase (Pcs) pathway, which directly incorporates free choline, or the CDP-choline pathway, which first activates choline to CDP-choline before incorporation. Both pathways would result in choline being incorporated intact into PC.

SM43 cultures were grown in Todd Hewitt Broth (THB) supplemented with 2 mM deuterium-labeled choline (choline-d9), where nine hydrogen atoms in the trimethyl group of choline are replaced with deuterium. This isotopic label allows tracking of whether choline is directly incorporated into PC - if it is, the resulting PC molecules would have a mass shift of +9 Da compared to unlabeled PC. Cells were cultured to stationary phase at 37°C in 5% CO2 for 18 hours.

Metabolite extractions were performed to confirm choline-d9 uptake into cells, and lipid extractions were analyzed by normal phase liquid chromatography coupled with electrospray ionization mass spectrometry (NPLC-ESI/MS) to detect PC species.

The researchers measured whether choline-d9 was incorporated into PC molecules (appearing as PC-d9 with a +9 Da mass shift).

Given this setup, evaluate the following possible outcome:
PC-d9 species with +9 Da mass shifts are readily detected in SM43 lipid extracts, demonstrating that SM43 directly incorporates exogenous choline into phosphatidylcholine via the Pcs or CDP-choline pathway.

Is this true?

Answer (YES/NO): NO